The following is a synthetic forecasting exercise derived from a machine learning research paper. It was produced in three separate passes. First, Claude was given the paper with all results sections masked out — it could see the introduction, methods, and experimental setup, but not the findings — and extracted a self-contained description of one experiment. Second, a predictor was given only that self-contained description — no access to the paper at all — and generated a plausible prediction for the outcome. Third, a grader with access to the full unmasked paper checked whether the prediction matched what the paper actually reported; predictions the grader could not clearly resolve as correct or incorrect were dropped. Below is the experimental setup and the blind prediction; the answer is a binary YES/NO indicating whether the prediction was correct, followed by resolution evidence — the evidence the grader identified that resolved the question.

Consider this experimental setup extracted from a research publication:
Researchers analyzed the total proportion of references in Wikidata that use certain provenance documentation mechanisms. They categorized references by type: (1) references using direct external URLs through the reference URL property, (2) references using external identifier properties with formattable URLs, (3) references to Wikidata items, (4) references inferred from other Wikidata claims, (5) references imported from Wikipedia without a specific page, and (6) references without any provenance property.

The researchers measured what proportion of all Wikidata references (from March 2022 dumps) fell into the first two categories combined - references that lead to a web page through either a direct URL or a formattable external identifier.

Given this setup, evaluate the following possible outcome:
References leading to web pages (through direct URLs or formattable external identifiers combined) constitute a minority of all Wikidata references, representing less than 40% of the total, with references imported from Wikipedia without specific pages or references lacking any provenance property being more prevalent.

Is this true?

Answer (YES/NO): NO